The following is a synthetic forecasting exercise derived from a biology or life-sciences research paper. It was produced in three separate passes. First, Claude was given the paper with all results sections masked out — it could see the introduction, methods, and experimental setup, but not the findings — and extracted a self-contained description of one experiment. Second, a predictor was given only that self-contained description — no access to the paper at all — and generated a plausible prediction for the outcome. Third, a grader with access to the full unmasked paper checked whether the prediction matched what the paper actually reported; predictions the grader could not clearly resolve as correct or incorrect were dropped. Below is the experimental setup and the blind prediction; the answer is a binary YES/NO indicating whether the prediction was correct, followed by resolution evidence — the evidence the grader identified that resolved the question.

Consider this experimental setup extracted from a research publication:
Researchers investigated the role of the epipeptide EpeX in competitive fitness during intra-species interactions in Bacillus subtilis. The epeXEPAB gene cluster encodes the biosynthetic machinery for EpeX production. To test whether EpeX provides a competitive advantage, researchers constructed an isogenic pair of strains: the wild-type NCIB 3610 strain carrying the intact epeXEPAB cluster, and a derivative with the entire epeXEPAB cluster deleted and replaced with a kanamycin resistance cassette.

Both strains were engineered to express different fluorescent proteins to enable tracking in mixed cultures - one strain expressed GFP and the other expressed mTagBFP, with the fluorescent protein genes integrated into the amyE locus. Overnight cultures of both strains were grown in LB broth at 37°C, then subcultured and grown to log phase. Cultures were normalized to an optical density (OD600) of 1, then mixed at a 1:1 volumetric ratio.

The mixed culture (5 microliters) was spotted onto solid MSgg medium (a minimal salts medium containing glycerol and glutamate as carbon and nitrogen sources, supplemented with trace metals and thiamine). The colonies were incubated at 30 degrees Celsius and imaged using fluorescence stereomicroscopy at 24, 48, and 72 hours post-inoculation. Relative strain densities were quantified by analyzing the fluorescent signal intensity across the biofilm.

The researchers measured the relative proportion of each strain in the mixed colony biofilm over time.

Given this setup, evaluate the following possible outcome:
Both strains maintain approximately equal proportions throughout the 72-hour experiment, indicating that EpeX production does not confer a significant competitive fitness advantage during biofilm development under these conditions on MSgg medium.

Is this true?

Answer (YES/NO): NO